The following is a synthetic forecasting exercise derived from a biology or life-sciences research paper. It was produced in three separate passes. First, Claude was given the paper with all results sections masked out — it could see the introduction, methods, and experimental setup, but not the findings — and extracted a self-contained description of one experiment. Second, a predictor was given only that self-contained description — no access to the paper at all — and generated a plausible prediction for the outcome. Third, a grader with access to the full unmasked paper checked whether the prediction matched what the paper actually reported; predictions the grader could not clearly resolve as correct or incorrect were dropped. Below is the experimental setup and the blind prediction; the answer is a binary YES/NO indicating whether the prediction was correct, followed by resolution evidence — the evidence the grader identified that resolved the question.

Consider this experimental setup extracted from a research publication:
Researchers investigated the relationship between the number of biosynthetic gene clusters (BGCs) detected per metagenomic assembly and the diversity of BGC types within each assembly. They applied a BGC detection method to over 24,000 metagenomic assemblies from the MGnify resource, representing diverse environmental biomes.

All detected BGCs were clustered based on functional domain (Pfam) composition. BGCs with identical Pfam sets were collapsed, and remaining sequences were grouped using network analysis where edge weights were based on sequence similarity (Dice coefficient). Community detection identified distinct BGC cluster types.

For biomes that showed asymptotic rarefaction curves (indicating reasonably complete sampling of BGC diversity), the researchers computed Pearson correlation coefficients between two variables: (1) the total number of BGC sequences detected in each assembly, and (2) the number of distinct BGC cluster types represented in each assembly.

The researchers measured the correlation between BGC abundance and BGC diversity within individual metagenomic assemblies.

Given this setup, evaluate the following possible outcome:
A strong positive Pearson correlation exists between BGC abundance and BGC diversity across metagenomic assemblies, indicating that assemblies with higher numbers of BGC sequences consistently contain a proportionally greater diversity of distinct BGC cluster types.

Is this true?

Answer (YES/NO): YES